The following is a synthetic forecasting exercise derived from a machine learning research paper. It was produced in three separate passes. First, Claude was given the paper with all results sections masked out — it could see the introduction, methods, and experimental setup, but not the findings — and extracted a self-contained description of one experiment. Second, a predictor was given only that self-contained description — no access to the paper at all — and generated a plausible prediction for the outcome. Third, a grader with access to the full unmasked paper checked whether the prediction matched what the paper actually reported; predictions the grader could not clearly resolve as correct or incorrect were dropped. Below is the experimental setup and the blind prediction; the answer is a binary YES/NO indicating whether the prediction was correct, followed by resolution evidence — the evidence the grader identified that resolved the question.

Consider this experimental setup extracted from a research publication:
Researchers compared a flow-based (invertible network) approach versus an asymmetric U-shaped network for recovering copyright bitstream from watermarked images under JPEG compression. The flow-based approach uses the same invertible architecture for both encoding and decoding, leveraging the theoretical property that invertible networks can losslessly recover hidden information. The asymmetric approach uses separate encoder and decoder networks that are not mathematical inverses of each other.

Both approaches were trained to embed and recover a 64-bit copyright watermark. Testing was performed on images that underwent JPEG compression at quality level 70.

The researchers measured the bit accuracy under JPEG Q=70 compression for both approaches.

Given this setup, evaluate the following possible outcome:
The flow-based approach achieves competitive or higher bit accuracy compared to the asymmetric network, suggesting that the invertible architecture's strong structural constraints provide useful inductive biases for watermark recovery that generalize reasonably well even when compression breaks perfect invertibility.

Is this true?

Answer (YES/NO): NO